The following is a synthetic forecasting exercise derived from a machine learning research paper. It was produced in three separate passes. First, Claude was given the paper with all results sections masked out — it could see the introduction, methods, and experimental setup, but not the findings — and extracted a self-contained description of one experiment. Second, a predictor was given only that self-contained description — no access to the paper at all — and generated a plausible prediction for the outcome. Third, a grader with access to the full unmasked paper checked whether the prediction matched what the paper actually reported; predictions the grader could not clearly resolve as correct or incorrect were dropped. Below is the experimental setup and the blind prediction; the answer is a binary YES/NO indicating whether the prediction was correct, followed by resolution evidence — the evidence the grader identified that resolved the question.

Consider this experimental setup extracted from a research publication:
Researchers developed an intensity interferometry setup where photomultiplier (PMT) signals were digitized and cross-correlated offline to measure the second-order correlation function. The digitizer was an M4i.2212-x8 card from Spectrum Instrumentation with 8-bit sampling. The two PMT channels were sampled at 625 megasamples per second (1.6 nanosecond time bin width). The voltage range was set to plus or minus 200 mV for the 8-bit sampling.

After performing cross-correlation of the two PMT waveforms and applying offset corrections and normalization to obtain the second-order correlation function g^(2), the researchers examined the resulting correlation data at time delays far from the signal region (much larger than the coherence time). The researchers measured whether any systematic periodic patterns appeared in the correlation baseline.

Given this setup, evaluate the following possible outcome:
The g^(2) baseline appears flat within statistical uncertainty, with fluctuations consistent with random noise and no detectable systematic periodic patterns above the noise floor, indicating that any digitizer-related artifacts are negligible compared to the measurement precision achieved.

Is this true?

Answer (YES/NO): NO